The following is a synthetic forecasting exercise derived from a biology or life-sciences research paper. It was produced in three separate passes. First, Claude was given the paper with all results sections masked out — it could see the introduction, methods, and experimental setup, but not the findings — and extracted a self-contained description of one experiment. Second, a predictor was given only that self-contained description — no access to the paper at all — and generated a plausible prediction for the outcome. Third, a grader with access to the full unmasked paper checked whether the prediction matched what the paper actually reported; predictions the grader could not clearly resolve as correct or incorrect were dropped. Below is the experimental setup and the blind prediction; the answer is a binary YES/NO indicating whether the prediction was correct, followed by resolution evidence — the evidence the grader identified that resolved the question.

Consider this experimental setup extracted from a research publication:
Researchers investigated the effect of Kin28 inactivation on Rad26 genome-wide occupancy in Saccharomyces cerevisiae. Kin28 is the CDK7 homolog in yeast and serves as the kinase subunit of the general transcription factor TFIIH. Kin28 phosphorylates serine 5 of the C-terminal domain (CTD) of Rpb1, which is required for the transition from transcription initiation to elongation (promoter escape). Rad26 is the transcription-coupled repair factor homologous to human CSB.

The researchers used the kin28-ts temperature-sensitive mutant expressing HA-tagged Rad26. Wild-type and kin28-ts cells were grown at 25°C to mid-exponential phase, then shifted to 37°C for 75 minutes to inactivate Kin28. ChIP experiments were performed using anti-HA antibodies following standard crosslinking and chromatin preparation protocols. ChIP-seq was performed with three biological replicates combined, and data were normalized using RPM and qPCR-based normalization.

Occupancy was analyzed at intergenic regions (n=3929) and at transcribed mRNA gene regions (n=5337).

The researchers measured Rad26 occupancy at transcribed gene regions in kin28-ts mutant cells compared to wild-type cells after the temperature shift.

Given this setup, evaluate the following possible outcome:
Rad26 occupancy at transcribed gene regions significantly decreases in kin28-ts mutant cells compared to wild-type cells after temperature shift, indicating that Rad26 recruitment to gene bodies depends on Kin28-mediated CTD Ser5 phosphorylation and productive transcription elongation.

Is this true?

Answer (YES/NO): YES